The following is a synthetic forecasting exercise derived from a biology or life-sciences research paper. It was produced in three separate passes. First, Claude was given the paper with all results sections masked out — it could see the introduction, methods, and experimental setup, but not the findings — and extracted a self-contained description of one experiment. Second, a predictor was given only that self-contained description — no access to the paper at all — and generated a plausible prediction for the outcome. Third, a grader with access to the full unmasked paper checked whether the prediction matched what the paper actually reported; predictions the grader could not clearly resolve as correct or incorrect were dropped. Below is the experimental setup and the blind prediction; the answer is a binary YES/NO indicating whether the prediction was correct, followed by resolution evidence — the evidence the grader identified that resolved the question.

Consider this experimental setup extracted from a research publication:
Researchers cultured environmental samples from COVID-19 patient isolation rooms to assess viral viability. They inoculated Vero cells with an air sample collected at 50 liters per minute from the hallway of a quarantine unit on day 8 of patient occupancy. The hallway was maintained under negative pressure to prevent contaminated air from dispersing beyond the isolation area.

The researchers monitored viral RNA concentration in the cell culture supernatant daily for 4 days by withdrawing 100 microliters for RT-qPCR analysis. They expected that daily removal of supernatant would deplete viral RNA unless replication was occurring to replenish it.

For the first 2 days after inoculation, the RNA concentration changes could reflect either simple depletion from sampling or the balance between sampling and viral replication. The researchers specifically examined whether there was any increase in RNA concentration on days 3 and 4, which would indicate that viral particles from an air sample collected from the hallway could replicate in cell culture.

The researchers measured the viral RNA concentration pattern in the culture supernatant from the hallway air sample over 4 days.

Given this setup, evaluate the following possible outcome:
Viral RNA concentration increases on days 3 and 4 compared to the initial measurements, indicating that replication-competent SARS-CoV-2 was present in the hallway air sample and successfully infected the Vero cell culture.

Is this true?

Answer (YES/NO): YES